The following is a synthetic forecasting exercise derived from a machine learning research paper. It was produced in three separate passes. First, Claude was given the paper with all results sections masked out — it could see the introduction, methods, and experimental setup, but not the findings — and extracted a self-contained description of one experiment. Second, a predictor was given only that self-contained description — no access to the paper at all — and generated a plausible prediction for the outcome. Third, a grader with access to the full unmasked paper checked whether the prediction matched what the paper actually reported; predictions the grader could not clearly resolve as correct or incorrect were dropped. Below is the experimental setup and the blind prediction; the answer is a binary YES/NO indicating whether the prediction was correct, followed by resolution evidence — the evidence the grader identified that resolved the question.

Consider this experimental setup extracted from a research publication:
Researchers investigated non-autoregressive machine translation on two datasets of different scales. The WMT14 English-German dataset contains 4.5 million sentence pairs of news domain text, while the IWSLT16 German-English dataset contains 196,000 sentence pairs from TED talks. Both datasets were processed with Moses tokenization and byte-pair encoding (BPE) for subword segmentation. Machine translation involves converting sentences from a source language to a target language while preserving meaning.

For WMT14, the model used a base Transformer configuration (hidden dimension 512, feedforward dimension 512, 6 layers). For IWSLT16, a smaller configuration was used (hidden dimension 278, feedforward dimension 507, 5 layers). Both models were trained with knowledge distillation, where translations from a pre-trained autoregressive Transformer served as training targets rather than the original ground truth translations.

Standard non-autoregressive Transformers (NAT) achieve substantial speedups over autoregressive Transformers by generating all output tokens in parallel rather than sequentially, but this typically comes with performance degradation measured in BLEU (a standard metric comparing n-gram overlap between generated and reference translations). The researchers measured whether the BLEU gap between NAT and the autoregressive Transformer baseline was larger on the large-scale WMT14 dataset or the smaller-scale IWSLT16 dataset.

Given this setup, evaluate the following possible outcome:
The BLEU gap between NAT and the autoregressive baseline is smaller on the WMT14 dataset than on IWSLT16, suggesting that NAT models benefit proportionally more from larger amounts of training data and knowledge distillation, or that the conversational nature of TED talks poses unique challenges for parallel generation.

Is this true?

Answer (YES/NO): NO